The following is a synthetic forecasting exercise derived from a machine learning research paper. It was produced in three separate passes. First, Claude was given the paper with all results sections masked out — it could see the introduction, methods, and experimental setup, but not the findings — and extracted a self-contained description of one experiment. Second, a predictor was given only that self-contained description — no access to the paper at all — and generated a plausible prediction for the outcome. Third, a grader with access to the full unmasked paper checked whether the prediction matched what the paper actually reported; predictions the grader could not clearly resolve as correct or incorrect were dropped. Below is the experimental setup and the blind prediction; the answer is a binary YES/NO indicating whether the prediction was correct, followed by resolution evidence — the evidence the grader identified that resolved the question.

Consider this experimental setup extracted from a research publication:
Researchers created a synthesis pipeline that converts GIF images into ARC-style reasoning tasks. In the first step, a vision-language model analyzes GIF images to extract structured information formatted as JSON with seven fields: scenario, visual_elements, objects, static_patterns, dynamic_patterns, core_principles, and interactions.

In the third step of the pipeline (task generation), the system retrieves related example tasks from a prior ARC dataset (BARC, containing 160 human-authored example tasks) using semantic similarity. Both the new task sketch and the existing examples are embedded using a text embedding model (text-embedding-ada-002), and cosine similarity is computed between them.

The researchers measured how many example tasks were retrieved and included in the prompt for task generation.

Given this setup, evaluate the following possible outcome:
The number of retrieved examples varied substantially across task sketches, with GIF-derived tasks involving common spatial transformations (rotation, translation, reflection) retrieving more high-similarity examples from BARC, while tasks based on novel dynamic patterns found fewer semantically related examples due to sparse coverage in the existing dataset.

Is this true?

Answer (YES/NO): NO